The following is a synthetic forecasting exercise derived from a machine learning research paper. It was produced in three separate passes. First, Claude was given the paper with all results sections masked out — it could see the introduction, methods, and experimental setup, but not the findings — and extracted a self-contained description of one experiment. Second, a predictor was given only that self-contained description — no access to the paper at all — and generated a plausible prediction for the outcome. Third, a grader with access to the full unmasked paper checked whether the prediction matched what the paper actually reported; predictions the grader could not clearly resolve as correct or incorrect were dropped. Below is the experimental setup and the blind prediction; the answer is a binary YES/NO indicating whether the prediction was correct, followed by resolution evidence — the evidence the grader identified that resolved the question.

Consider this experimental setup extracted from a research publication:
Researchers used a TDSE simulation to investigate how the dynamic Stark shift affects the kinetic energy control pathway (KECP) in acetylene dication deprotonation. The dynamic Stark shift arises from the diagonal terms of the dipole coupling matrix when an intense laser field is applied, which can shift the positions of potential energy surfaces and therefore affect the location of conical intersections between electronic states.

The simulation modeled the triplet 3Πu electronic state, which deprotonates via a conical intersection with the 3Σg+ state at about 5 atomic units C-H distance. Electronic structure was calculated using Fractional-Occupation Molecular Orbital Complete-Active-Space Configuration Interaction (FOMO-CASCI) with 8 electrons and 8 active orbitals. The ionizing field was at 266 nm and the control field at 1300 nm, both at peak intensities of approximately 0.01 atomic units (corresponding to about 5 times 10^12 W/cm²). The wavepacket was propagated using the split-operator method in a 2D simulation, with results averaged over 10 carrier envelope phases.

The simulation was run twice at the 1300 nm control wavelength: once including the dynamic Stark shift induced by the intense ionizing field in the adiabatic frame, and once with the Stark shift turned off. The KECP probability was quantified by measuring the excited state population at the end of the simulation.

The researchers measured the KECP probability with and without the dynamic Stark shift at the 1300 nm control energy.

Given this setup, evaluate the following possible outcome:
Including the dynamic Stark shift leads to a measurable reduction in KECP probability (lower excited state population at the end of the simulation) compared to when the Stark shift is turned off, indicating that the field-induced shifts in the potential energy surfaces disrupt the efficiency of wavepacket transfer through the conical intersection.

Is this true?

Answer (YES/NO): NO